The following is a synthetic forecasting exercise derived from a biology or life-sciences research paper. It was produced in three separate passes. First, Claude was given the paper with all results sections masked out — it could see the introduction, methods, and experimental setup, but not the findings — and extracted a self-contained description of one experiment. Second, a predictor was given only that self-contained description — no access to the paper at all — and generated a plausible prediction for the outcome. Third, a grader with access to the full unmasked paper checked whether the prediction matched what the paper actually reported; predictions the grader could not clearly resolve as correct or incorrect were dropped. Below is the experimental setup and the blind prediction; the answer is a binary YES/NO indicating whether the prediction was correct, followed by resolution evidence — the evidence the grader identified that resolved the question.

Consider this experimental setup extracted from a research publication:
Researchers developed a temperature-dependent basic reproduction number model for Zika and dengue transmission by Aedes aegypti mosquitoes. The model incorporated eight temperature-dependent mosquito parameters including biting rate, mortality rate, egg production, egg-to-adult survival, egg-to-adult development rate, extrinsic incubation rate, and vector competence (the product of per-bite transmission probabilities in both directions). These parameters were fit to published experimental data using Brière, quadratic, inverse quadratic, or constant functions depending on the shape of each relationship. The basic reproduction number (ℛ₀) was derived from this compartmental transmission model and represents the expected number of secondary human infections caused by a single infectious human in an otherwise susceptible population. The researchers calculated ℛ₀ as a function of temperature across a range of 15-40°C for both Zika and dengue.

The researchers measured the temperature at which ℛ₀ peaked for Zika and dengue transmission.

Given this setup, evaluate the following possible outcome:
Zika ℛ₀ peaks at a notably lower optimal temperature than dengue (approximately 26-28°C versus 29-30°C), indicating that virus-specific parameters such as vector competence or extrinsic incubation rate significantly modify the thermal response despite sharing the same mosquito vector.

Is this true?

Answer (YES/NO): NO